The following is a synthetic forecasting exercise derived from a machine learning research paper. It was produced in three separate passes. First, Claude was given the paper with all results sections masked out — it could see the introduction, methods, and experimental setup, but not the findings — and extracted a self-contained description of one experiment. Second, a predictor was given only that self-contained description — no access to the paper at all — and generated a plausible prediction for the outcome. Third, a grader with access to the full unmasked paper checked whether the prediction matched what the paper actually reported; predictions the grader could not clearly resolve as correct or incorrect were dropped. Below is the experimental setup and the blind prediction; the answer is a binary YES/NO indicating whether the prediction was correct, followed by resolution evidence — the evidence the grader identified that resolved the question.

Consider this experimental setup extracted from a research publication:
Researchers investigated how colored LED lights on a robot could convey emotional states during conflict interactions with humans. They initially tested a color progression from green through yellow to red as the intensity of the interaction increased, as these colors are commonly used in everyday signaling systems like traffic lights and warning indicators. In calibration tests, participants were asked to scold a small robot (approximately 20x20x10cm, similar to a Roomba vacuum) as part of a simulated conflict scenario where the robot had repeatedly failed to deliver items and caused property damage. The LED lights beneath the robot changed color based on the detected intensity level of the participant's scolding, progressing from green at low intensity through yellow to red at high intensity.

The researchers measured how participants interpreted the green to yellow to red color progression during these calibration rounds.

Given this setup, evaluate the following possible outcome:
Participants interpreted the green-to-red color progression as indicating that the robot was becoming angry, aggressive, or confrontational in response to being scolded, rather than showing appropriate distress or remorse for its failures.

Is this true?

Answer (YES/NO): NO